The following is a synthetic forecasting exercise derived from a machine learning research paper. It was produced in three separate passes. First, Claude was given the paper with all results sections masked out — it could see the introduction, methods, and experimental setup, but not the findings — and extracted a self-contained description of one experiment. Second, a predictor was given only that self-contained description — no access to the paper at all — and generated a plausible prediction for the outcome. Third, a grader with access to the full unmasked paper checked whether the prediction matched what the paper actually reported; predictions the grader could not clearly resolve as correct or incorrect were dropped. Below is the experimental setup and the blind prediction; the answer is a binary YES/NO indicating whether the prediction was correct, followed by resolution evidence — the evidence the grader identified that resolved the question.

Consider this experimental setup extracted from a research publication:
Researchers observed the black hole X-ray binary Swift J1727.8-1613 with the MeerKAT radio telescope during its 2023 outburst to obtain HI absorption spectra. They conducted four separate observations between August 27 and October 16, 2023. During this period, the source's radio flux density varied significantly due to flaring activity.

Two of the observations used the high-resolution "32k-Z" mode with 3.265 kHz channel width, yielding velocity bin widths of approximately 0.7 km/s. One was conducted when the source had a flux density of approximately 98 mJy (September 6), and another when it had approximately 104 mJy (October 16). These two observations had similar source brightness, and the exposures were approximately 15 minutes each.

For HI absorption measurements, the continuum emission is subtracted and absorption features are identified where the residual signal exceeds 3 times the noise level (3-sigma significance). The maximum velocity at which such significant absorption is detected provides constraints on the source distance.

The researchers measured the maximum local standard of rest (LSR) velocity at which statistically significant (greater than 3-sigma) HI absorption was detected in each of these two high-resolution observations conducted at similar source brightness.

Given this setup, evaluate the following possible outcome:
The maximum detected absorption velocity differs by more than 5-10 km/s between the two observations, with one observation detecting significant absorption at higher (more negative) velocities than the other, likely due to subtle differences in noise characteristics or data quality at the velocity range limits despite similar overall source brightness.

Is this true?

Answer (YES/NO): NO